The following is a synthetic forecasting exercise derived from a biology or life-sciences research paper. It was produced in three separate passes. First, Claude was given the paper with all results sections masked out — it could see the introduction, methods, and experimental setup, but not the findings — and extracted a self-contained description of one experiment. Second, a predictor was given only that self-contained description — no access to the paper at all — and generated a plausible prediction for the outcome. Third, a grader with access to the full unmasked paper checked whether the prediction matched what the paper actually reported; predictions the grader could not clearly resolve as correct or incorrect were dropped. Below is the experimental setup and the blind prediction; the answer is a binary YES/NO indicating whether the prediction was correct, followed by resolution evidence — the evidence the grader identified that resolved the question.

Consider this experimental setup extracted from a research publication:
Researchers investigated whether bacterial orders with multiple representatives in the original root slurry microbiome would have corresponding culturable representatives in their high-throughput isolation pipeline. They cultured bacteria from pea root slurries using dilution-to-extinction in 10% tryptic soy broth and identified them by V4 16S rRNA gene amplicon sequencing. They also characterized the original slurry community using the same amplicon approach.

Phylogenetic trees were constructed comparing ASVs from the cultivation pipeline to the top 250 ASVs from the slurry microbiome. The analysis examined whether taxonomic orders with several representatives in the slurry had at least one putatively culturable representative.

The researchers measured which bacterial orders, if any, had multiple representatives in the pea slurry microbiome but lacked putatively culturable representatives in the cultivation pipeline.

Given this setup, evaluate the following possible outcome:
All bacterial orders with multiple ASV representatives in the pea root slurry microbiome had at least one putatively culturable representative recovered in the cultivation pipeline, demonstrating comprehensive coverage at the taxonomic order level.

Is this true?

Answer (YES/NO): NO